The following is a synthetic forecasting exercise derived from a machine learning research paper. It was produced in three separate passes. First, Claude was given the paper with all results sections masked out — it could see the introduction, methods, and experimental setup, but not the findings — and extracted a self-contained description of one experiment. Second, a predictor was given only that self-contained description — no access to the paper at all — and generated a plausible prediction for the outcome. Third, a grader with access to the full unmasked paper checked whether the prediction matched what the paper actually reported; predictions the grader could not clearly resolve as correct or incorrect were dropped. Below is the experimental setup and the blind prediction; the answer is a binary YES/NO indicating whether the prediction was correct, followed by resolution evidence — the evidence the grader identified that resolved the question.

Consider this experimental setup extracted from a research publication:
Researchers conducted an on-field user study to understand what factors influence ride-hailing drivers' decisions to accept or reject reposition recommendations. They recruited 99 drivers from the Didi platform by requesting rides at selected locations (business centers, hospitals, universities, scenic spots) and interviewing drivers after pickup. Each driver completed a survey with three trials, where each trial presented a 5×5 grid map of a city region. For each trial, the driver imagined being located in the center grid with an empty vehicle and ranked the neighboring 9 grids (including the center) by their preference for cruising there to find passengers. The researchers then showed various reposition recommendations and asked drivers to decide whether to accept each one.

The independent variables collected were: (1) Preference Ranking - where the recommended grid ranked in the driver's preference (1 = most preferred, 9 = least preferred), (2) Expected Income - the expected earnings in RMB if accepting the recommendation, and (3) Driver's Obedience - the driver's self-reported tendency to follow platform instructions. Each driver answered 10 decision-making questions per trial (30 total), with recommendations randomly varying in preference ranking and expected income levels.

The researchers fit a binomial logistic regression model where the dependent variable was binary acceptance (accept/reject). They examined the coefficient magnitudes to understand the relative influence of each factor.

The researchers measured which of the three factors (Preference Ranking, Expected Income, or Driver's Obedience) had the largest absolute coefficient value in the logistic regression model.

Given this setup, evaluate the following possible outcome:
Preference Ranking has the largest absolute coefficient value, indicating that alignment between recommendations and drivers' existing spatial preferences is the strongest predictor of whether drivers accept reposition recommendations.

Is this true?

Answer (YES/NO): NO